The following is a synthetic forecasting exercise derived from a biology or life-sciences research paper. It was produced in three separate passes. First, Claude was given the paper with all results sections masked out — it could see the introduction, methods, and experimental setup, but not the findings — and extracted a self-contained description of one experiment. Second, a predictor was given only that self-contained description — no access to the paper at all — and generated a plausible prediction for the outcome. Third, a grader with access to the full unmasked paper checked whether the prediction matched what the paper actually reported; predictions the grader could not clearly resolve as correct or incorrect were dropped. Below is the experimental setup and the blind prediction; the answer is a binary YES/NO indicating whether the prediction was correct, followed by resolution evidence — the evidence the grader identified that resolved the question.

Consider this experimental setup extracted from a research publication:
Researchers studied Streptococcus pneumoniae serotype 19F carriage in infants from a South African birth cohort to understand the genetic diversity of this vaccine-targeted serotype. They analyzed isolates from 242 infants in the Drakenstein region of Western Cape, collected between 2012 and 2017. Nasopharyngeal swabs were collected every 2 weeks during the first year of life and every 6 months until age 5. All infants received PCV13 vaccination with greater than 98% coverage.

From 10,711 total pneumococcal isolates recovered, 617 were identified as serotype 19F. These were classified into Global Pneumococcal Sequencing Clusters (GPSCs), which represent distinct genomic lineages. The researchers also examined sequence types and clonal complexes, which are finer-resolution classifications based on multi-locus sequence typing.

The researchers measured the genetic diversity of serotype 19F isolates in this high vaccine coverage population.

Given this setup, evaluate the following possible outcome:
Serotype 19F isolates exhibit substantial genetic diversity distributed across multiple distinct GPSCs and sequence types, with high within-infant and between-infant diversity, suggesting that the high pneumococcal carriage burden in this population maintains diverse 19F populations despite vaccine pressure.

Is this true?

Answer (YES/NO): NO